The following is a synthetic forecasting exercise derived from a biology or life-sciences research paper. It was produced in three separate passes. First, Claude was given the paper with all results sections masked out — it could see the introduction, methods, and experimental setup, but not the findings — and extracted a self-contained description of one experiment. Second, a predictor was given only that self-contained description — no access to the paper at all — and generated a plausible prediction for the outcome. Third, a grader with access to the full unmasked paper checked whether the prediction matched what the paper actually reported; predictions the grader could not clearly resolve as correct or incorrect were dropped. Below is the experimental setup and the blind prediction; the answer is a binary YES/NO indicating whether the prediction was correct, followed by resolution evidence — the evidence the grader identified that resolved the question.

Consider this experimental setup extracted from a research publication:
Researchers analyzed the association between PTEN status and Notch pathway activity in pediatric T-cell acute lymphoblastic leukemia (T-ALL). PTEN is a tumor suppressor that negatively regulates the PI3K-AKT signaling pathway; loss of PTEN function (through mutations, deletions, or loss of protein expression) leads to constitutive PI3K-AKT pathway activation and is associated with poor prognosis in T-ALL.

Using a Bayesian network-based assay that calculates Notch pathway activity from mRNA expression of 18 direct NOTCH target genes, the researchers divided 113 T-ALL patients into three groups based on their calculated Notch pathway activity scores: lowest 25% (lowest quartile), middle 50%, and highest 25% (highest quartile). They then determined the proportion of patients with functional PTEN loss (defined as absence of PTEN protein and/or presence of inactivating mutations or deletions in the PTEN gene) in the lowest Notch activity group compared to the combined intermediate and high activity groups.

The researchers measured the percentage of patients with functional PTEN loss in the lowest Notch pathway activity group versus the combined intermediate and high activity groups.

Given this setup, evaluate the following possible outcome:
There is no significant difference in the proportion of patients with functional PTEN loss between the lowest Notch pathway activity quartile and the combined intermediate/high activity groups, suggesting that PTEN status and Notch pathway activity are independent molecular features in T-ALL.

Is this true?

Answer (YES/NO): NO